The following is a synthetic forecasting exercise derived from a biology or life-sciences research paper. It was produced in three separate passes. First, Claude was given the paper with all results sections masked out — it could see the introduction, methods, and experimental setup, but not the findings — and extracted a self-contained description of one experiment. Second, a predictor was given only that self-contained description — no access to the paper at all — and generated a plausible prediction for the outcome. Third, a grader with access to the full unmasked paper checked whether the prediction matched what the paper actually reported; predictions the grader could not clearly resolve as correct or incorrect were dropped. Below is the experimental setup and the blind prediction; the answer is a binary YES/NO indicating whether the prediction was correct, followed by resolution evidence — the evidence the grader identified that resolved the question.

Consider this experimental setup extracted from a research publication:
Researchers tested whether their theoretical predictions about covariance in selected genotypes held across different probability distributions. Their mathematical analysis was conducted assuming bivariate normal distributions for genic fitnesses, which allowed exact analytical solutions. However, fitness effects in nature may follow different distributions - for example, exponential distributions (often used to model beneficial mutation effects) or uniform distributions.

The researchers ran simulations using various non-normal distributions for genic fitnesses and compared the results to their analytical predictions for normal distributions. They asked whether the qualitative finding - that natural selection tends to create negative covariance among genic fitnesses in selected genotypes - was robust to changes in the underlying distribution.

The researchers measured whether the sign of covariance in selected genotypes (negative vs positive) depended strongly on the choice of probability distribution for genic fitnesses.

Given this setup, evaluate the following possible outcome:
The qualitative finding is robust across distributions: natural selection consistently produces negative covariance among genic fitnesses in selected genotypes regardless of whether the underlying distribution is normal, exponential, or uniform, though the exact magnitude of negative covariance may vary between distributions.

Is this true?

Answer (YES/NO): YES